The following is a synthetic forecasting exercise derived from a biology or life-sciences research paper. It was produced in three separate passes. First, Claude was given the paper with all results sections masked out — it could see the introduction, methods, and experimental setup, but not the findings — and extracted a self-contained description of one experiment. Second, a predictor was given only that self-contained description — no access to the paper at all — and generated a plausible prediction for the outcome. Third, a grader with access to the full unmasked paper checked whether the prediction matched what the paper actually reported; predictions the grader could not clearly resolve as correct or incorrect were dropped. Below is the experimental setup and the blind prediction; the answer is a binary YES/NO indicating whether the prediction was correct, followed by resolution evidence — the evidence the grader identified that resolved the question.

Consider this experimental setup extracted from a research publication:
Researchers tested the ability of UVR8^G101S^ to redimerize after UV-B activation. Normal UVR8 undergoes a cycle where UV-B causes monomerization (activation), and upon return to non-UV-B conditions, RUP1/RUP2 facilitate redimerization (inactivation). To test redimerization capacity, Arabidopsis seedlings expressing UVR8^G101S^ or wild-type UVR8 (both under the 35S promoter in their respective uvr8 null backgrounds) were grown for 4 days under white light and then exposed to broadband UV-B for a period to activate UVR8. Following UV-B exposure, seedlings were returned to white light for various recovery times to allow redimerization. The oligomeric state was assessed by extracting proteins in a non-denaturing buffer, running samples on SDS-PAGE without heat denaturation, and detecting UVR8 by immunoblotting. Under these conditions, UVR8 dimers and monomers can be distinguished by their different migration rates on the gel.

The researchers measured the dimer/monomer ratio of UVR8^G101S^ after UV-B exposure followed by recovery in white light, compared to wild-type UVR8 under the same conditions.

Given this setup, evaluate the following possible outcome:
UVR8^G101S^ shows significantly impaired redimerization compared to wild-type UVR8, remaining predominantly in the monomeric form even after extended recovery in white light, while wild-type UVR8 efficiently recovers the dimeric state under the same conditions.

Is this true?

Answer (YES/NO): YES